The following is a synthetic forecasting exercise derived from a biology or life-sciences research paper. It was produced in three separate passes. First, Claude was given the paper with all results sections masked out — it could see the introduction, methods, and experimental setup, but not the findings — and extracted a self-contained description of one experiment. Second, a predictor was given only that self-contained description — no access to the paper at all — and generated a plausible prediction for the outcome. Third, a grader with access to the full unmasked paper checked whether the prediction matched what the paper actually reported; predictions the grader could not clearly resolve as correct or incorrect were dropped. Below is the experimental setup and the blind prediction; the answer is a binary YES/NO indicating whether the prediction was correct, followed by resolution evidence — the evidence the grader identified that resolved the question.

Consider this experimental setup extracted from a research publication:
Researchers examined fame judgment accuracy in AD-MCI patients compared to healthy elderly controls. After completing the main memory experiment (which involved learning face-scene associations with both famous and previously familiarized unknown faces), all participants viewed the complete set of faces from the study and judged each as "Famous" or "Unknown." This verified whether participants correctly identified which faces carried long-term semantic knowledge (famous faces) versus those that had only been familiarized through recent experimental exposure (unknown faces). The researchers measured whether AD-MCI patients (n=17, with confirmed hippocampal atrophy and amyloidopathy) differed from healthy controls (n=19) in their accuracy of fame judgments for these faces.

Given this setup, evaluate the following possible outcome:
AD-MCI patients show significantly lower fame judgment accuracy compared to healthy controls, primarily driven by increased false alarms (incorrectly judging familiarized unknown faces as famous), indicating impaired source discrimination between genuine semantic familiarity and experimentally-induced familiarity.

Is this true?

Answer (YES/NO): NO